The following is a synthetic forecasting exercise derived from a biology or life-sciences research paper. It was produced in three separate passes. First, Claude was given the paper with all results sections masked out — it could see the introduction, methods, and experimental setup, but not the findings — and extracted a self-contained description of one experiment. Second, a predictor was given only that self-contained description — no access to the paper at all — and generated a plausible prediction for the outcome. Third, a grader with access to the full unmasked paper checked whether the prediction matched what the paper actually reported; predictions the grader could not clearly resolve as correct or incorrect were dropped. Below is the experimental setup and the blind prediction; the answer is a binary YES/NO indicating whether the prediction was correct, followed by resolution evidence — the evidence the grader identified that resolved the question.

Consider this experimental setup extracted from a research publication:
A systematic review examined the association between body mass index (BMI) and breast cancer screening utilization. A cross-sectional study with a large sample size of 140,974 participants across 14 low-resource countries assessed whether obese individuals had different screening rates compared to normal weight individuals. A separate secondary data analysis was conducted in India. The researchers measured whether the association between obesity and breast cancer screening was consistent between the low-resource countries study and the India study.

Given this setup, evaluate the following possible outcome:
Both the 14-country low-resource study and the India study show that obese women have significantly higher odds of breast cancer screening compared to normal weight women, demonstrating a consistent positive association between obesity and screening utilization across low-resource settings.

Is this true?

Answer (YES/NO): NO